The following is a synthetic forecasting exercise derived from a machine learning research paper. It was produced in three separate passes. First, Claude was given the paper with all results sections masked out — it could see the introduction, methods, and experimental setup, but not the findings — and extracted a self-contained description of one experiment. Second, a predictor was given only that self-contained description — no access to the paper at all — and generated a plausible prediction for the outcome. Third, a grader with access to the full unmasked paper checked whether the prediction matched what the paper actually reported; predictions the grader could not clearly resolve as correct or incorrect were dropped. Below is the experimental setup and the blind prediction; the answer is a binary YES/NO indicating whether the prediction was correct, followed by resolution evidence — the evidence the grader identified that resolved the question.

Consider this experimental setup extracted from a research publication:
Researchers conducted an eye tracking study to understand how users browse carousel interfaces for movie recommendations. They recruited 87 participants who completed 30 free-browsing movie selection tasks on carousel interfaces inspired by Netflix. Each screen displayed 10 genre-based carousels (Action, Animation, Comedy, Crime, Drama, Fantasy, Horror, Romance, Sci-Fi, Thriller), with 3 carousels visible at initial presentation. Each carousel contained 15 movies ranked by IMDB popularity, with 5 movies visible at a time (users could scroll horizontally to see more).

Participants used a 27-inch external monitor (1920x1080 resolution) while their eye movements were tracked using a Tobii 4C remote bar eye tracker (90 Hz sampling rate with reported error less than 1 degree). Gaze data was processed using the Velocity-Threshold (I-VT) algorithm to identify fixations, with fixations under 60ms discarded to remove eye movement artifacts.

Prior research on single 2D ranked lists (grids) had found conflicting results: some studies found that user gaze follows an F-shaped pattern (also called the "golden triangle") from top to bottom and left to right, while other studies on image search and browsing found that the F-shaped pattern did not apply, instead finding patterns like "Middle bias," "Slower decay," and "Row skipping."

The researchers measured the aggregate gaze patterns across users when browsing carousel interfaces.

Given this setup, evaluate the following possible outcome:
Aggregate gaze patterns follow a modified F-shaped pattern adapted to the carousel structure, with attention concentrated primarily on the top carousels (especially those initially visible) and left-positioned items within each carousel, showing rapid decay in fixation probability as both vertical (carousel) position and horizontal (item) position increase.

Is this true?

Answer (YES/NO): NO